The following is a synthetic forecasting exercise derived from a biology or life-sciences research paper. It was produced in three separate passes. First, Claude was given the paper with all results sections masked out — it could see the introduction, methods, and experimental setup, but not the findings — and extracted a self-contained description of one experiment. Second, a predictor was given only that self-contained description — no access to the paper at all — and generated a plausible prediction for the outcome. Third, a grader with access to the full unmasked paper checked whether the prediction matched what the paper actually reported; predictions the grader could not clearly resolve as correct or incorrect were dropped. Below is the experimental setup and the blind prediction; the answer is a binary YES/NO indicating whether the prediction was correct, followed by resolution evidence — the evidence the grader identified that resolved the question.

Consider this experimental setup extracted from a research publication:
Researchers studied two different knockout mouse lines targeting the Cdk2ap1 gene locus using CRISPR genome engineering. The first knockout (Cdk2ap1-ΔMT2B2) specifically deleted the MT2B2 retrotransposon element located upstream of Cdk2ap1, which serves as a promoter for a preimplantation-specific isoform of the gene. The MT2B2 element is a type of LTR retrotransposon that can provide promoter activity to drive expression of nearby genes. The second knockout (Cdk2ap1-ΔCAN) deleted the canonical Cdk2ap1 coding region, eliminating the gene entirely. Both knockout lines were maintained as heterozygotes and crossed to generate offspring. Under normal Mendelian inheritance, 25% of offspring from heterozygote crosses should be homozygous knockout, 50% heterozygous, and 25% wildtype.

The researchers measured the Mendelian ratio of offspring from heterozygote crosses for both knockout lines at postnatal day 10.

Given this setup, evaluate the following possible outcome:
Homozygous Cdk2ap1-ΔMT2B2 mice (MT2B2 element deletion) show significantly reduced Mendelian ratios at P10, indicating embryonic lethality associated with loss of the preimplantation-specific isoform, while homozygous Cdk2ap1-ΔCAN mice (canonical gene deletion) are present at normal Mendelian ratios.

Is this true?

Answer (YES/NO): NO